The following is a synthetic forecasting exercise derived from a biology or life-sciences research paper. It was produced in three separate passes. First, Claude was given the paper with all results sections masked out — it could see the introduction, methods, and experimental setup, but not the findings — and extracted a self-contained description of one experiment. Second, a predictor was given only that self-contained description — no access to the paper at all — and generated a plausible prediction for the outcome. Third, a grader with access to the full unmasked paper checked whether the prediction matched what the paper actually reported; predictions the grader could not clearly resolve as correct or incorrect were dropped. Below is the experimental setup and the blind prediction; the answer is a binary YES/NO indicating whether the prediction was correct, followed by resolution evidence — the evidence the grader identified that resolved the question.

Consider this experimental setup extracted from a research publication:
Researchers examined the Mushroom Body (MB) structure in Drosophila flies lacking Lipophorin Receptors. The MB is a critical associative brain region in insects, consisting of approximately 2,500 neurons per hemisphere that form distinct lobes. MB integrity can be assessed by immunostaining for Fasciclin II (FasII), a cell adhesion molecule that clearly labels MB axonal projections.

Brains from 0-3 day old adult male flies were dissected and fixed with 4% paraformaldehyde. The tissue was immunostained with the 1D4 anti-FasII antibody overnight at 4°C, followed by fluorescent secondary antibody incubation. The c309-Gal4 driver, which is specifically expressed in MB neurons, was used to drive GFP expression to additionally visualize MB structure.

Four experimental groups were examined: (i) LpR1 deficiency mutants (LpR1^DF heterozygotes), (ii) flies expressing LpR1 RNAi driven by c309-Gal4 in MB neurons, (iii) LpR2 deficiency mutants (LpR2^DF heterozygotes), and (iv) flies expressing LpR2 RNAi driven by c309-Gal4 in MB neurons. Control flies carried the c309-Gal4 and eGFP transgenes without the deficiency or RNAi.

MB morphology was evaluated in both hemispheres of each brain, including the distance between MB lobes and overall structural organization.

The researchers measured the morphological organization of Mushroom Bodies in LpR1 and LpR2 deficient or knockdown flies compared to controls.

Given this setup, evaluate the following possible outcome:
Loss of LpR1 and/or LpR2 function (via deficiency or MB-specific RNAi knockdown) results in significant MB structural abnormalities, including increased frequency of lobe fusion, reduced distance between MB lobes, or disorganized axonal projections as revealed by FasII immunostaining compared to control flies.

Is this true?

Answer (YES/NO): YES